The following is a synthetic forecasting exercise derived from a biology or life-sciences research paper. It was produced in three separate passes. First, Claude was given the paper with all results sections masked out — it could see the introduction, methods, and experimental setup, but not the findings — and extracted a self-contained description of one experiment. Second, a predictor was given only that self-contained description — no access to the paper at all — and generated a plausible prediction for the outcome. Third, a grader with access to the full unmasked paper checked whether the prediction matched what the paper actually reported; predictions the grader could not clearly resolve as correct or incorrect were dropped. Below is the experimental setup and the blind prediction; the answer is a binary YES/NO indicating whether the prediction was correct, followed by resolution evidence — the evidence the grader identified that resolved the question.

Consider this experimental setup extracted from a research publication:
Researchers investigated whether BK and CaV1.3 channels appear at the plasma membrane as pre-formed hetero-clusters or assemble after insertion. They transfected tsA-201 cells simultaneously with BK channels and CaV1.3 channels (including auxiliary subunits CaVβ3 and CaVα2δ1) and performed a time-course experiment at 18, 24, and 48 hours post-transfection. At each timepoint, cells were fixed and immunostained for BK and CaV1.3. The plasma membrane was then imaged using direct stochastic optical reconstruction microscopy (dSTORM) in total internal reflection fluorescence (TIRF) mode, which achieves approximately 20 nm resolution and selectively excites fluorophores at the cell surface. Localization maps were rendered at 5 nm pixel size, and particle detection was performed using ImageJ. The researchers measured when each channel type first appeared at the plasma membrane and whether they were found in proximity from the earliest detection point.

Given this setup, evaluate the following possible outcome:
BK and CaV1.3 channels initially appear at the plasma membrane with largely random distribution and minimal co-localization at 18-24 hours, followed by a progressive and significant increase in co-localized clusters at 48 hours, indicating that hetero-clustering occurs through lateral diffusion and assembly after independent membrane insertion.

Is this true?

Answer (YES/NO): NO